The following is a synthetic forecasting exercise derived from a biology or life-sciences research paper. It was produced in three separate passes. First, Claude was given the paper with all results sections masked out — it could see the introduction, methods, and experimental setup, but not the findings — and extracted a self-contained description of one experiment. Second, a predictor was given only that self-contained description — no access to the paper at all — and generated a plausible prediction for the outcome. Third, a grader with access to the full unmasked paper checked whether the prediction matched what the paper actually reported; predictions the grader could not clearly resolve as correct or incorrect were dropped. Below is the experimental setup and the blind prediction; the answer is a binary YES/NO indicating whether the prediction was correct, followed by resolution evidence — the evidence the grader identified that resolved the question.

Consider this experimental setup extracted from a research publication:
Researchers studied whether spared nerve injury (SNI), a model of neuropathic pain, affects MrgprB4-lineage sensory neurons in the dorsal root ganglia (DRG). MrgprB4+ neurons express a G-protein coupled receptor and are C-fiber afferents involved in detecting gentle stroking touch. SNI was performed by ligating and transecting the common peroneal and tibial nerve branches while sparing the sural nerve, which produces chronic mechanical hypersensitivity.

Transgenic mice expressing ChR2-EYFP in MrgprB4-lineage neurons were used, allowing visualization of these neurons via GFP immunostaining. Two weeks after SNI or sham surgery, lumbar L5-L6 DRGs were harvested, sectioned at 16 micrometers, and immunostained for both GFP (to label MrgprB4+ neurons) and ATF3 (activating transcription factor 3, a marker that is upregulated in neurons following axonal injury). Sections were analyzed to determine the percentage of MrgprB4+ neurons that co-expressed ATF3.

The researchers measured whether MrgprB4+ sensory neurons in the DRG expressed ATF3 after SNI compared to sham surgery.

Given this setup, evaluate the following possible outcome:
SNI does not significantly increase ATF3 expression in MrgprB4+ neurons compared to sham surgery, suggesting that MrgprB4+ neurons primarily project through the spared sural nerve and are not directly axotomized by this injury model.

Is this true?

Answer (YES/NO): YES